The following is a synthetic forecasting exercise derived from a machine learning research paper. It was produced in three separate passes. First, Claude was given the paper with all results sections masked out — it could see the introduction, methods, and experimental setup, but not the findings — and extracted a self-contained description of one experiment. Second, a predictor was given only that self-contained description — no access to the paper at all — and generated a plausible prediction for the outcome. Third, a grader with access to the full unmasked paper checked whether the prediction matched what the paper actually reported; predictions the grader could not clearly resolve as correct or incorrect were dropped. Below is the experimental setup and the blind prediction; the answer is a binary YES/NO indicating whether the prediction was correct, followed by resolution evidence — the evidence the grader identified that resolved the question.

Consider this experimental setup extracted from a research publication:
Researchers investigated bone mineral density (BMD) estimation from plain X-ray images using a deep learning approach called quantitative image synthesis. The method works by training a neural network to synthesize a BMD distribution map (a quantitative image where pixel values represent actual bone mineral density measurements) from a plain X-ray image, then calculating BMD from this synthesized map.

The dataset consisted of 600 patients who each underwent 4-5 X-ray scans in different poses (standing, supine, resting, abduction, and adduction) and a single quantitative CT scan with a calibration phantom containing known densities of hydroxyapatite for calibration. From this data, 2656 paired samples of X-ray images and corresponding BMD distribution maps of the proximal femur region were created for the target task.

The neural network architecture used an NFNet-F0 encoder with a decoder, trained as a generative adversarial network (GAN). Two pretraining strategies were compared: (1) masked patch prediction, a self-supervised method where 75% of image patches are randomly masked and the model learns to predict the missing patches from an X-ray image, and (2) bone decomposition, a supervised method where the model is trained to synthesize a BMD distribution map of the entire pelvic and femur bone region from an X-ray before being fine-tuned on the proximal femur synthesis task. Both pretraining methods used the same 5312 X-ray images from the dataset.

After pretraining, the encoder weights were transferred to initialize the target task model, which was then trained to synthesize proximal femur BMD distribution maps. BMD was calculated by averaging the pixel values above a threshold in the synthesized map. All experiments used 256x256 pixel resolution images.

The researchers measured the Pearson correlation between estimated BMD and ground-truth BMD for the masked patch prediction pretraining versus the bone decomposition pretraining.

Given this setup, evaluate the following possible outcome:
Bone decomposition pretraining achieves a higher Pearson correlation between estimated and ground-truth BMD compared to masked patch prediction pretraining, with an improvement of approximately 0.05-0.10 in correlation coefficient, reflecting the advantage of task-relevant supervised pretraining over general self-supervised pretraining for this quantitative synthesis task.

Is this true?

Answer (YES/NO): NO